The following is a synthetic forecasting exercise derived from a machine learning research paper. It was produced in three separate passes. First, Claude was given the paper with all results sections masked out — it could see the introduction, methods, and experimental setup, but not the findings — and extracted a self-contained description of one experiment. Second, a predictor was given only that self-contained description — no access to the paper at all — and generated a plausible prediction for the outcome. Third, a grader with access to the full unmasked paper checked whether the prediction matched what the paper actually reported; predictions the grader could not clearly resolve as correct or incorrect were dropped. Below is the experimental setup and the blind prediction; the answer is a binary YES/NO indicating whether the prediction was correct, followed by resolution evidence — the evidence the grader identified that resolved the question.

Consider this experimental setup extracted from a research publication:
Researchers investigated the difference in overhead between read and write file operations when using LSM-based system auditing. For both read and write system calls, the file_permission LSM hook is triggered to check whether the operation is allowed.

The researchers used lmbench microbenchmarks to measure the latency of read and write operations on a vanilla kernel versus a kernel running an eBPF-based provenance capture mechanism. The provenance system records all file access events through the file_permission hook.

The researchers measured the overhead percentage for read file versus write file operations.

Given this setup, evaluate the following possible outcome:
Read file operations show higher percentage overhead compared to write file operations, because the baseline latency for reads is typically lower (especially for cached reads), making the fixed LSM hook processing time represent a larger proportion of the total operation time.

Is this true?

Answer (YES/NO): NO